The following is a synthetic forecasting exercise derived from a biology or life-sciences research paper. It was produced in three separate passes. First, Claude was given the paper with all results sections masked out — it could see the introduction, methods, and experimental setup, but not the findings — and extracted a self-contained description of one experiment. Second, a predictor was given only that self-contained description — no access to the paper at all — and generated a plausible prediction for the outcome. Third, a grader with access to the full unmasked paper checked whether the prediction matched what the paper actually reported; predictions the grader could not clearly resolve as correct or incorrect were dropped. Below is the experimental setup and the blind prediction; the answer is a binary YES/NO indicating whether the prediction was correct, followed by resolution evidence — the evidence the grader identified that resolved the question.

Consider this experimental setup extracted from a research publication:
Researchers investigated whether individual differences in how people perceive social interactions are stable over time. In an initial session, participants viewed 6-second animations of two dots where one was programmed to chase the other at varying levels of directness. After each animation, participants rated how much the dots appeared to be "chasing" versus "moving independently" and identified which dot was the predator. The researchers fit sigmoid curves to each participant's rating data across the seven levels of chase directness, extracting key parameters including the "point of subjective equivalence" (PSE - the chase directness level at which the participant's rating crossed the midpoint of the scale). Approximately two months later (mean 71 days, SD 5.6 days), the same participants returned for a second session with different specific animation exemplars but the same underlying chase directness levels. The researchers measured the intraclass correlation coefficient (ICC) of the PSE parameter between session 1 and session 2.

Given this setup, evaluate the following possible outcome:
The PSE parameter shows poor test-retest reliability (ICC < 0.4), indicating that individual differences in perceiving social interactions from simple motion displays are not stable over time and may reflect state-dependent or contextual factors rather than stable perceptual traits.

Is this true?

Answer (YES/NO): NO